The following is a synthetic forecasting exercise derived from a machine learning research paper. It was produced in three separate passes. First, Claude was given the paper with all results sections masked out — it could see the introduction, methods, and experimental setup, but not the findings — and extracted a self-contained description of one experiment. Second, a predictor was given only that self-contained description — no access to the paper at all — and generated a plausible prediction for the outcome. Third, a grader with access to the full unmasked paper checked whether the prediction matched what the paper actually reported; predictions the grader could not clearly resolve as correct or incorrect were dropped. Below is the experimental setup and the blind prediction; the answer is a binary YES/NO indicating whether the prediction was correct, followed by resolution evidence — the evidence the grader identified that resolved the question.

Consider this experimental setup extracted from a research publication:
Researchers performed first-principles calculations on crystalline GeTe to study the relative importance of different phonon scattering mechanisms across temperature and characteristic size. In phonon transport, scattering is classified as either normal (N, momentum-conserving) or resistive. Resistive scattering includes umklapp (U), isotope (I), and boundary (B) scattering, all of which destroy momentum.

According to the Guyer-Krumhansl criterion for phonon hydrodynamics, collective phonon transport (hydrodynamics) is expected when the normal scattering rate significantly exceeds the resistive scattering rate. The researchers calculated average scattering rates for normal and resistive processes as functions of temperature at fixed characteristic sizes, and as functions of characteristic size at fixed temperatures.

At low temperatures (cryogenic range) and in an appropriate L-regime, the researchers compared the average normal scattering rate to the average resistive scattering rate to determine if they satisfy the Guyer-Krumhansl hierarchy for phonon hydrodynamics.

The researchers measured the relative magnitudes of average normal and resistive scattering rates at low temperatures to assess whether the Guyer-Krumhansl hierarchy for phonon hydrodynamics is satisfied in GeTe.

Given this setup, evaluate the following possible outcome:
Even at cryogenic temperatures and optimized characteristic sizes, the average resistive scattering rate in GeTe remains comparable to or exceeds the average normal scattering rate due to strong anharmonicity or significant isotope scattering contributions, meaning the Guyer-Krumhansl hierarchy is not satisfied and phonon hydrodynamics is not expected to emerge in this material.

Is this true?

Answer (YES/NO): NO